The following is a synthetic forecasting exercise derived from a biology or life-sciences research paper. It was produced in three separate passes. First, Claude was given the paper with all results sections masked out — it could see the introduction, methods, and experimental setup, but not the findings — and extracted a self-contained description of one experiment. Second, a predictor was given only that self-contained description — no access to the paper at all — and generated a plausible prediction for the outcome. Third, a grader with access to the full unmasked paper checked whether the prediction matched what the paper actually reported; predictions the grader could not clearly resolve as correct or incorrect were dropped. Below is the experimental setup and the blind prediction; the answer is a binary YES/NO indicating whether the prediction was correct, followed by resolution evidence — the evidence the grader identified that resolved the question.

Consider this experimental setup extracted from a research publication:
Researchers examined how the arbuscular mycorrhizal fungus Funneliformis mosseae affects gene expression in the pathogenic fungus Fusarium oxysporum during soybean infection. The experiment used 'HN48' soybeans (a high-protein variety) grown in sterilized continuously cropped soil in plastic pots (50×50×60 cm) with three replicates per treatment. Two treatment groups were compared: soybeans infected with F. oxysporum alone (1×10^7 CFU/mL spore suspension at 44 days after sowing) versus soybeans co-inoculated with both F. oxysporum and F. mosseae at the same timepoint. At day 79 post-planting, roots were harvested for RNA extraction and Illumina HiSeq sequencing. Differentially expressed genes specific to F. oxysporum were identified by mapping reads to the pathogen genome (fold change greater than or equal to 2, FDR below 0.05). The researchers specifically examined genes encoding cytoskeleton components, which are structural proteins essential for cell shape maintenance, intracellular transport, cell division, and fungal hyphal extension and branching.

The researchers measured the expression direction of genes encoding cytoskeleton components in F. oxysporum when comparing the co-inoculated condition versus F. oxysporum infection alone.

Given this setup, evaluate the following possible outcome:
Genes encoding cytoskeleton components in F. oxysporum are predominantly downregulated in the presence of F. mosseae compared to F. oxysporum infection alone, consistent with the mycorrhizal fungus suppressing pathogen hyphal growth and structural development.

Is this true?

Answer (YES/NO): YES